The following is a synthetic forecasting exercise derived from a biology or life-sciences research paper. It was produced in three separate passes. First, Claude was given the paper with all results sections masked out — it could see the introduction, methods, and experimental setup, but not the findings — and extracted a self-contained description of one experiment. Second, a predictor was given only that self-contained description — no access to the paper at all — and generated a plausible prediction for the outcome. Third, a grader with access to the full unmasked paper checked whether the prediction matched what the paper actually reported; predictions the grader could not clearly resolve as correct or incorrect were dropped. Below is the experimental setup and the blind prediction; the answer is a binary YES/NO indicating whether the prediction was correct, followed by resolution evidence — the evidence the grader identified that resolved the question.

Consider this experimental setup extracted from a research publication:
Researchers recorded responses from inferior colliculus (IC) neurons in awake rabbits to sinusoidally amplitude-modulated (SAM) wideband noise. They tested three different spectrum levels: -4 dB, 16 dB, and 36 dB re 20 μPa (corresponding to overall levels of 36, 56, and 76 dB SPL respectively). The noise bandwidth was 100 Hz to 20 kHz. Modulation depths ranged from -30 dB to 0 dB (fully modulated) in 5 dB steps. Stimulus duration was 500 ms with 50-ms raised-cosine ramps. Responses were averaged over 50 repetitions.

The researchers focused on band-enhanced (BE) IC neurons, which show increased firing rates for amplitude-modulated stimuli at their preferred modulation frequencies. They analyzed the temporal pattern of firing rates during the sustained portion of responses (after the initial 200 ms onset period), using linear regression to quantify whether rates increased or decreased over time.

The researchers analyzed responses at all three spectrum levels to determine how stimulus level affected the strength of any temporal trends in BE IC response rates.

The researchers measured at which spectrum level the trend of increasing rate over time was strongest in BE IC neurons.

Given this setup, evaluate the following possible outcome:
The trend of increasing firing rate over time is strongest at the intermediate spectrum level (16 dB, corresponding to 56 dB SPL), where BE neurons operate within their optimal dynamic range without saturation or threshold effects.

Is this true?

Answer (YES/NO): NO